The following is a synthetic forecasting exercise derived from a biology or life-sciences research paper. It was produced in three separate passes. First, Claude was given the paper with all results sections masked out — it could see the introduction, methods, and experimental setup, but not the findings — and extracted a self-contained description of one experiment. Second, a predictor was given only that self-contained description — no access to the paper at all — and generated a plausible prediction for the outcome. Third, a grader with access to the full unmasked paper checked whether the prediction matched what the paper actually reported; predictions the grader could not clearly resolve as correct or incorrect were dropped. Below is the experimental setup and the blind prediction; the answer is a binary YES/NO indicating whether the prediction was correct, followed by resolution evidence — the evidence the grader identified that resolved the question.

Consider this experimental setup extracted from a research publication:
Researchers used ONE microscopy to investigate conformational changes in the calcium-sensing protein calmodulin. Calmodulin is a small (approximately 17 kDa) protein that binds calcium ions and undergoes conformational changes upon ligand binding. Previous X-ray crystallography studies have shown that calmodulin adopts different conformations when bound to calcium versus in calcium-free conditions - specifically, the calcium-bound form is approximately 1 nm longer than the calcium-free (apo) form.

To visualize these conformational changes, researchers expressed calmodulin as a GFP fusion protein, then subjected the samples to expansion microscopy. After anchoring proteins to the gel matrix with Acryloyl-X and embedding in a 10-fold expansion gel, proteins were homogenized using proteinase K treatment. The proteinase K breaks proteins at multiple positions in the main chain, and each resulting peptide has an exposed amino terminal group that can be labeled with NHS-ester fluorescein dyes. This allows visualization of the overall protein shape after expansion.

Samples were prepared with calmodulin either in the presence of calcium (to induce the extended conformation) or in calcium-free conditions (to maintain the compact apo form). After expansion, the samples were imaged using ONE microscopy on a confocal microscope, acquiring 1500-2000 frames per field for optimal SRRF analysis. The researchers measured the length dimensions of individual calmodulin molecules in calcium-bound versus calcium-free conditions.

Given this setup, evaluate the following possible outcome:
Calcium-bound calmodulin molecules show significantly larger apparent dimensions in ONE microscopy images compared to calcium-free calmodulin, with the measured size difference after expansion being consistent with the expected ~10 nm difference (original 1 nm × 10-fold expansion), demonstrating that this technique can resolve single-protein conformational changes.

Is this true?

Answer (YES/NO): YES